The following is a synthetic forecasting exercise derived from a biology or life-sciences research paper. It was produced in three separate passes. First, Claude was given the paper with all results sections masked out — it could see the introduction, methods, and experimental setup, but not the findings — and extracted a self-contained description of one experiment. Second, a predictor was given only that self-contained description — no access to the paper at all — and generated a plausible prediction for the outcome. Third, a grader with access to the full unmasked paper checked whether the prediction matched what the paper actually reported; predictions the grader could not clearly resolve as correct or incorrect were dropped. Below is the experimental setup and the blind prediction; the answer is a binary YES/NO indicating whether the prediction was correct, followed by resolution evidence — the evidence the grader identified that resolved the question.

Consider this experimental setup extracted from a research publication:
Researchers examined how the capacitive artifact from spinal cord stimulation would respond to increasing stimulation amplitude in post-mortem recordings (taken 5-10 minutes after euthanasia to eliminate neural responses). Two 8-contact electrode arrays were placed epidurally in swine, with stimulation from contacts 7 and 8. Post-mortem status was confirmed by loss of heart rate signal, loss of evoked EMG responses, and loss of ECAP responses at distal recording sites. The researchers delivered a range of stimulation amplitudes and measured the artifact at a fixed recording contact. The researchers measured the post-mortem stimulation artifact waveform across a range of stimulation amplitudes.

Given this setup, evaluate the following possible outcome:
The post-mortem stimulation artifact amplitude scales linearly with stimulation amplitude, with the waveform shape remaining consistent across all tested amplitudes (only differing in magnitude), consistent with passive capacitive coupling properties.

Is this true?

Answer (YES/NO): NO